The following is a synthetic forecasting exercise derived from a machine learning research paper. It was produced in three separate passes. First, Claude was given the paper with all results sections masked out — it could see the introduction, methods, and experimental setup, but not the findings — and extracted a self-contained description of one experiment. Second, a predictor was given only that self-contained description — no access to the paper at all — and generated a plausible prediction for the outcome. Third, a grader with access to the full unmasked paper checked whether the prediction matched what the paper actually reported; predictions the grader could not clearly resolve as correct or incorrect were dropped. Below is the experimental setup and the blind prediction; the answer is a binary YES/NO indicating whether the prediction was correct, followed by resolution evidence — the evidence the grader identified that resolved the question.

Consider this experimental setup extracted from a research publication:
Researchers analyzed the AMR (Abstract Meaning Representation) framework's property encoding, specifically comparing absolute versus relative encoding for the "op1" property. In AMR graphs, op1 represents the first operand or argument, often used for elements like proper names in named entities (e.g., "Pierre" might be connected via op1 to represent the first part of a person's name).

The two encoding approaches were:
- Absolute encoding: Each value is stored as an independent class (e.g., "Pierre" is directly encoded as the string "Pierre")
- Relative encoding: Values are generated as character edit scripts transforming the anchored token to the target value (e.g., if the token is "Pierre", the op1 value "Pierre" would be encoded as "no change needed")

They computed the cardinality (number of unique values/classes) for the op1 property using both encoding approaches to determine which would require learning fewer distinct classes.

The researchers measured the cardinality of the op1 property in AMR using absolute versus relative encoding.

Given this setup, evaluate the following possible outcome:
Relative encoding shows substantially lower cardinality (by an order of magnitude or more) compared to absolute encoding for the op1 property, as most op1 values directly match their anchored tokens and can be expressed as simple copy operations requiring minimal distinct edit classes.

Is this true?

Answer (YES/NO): NO